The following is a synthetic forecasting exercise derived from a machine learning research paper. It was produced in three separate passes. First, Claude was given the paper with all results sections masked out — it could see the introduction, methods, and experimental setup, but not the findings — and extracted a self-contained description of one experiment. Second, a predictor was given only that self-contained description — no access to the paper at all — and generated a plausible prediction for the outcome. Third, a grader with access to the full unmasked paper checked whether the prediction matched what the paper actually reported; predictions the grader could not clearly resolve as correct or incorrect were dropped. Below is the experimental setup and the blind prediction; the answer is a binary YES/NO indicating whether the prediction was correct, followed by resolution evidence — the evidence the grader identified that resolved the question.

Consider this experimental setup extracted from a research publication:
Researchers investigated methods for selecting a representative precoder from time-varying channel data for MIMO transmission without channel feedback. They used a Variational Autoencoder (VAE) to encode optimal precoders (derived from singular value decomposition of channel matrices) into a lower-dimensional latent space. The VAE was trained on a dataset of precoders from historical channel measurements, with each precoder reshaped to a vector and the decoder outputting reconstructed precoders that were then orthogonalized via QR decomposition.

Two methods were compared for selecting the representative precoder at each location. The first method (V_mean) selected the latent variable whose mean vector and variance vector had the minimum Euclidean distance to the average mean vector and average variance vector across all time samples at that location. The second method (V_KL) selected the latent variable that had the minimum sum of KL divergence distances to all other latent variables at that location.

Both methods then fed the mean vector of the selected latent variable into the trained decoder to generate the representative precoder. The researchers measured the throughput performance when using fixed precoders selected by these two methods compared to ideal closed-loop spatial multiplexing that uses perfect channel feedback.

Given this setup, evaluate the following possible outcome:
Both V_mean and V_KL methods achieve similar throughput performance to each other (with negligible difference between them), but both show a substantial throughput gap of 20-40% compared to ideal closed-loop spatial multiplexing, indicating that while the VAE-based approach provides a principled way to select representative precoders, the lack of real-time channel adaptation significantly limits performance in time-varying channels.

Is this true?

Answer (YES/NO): NO